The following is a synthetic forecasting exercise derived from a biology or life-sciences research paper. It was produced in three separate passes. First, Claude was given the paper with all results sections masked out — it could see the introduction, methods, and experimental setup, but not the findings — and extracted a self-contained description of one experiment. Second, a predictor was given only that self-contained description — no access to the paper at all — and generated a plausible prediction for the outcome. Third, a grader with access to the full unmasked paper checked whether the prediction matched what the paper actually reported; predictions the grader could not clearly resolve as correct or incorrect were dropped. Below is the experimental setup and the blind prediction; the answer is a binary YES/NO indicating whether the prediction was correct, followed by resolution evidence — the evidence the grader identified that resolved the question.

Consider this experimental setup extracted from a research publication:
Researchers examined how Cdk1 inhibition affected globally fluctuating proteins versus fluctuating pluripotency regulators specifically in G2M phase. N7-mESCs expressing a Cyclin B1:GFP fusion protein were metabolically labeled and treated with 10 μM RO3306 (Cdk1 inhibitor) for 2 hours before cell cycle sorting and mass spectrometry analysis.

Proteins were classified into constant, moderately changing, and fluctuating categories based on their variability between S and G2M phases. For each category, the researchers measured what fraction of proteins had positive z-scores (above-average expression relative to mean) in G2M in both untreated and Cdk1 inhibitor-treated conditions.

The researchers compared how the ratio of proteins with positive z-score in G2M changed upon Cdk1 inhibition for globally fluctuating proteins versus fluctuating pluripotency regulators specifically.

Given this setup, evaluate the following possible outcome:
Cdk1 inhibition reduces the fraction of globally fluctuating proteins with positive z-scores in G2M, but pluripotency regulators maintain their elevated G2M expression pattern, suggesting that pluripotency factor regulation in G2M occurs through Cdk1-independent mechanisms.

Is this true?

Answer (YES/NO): NO